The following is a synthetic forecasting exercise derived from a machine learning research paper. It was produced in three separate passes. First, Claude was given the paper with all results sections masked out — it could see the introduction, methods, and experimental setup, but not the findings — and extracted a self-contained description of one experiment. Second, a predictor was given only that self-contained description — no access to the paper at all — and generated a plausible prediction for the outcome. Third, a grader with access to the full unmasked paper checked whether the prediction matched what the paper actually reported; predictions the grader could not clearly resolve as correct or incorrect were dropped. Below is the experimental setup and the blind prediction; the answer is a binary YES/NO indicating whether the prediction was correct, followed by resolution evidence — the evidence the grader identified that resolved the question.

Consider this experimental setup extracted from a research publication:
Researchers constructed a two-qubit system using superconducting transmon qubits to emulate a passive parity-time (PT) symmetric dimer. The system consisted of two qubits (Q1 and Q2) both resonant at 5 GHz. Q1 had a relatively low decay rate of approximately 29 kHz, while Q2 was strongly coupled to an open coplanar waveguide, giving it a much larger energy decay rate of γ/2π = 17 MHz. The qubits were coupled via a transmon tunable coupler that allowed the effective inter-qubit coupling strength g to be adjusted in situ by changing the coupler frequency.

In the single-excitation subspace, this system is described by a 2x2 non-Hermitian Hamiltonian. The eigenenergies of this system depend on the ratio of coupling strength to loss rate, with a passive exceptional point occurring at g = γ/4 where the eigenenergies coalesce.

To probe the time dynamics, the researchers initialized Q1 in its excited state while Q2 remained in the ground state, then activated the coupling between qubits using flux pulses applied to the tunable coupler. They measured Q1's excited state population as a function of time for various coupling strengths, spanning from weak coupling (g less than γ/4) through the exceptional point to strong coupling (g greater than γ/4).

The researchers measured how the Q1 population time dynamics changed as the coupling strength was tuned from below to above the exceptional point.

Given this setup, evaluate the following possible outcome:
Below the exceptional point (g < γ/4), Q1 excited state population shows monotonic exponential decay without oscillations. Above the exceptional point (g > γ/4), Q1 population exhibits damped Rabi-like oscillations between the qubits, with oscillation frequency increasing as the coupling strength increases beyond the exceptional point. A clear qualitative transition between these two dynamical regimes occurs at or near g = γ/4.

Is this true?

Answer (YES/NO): YES